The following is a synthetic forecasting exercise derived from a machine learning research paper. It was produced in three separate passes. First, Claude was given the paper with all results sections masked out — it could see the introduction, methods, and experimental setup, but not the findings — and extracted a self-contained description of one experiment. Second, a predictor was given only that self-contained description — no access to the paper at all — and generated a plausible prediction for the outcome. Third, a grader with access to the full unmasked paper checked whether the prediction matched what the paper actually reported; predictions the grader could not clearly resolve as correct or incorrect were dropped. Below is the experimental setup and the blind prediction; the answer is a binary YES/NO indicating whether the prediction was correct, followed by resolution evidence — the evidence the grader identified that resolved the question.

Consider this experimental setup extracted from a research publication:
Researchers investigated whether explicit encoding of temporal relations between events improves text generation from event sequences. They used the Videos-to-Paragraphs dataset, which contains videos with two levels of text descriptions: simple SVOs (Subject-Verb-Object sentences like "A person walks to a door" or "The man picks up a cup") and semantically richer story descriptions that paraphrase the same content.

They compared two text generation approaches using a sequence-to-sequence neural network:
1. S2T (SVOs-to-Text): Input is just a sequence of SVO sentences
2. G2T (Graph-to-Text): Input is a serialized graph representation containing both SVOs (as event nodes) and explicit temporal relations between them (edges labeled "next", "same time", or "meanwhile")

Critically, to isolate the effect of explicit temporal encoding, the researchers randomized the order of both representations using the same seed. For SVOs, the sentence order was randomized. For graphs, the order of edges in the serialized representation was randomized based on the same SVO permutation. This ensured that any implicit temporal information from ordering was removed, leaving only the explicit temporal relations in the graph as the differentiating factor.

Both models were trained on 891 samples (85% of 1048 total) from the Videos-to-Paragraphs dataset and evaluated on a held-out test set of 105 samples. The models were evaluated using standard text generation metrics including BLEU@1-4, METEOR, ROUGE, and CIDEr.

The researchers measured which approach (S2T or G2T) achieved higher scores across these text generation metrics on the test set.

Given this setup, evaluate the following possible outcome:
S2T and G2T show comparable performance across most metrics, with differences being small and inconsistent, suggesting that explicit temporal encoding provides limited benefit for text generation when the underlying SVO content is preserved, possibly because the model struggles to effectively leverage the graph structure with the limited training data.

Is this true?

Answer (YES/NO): NO